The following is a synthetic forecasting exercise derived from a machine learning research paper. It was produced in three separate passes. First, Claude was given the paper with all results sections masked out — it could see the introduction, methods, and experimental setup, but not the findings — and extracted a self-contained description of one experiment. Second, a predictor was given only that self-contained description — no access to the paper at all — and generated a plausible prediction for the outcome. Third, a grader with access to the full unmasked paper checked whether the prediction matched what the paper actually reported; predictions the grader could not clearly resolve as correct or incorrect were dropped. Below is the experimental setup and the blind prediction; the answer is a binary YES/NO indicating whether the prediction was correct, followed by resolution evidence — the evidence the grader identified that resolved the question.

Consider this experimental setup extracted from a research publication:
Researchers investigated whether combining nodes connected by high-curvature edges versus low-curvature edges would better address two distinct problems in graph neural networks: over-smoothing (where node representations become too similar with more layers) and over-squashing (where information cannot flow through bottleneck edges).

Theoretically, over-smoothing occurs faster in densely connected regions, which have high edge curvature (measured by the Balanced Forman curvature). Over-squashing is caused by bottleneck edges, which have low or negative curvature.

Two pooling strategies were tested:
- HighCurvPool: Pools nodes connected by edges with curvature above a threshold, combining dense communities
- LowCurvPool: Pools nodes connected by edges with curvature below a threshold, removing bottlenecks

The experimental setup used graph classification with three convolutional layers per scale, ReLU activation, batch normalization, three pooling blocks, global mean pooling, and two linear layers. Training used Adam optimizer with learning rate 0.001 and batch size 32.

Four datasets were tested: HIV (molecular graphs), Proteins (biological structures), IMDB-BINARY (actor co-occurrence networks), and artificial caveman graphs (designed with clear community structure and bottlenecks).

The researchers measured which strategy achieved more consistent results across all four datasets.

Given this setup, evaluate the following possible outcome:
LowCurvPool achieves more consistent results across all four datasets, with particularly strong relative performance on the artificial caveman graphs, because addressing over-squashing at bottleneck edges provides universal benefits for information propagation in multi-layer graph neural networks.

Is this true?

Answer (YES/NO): NO